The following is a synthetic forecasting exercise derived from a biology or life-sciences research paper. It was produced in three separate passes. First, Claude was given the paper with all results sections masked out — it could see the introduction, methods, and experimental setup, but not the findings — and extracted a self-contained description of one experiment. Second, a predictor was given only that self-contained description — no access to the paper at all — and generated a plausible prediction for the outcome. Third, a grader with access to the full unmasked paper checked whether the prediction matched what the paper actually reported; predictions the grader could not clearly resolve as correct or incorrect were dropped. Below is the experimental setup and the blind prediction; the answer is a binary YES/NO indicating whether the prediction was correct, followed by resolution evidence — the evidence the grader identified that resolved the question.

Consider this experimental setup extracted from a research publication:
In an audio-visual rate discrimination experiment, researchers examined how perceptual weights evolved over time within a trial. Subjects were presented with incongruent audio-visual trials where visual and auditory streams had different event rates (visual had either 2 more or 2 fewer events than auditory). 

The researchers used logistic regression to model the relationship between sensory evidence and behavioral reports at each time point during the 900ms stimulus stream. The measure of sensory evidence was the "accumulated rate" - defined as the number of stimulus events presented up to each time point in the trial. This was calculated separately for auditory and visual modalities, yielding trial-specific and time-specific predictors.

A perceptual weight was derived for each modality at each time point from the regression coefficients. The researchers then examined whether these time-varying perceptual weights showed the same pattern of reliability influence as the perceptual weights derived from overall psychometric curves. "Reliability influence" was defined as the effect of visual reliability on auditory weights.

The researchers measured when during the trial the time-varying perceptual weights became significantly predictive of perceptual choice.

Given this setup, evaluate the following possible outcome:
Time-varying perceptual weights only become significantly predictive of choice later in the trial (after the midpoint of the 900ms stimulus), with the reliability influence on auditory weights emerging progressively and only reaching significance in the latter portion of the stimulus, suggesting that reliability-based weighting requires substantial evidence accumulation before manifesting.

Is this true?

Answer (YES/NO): NO